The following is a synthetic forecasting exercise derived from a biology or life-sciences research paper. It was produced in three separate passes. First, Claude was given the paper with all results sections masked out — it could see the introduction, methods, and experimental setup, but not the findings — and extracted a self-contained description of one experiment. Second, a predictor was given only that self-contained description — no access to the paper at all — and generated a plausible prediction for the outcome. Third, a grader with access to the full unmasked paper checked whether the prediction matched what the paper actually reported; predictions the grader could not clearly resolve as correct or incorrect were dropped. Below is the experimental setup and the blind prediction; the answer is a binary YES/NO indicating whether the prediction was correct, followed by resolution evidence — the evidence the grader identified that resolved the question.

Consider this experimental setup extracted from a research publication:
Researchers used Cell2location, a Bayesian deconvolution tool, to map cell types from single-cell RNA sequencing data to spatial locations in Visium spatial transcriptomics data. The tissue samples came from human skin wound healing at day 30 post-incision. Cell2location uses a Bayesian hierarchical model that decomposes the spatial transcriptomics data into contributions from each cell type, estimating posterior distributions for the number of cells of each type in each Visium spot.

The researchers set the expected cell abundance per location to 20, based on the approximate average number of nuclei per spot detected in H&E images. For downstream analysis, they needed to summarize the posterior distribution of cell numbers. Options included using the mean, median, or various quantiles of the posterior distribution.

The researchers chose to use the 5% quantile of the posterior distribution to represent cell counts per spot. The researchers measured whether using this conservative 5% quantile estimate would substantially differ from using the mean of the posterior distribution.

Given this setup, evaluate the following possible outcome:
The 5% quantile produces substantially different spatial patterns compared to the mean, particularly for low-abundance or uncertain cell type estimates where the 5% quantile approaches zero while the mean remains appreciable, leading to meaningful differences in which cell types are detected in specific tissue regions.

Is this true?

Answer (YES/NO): NO